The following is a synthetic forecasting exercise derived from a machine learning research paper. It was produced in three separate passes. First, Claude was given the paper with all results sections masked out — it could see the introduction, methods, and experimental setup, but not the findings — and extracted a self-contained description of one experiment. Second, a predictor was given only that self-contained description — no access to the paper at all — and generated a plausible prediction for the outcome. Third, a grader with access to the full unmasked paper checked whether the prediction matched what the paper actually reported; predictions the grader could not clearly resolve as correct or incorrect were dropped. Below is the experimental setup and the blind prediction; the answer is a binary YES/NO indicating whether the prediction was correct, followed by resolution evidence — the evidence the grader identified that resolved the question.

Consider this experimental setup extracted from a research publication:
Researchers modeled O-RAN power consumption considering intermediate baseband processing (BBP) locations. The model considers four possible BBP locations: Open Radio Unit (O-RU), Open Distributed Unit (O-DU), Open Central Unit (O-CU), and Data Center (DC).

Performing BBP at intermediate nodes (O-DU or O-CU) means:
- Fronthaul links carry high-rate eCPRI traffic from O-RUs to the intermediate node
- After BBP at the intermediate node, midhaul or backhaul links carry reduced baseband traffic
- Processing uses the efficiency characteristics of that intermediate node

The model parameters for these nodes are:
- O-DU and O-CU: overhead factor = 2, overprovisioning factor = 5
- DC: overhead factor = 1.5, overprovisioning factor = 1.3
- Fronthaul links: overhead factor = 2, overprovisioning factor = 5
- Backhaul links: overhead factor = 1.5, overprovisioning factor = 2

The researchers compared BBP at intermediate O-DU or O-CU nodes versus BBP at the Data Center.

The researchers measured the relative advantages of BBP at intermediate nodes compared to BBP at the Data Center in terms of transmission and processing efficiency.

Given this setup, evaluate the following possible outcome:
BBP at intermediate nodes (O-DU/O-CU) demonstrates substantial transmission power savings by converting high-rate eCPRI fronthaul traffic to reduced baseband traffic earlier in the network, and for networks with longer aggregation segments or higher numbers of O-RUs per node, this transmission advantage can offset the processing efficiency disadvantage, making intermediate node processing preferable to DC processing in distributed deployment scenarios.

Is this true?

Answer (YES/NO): NO